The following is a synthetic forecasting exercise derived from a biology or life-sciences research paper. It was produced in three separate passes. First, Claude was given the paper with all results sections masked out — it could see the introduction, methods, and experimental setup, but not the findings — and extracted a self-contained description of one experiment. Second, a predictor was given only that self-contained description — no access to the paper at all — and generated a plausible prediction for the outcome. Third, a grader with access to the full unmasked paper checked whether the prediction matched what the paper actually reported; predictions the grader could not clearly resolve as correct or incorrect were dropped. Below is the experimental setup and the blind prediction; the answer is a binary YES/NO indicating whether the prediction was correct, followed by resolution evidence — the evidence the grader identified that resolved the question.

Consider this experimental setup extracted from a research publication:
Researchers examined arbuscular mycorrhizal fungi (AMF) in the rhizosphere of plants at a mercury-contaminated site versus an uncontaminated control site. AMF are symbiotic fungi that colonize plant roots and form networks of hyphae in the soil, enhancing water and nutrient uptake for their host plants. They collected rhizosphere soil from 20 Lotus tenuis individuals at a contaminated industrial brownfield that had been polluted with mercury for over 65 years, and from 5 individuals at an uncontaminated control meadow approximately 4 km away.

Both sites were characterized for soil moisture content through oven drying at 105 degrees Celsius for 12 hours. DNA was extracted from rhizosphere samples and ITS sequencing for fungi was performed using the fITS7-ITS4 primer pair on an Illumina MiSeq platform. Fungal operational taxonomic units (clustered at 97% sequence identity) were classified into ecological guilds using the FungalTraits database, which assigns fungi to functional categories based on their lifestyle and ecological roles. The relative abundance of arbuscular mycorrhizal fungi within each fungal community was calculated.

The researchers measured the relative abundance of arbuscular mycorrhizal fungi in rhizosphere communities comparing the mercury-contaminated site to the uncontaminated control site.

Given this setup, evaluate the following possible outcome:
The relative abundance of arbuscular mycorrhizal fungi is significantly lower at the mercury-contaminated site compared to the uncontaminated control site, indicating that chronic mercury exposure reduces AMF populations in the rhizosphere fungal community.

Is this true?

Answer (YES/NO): NO